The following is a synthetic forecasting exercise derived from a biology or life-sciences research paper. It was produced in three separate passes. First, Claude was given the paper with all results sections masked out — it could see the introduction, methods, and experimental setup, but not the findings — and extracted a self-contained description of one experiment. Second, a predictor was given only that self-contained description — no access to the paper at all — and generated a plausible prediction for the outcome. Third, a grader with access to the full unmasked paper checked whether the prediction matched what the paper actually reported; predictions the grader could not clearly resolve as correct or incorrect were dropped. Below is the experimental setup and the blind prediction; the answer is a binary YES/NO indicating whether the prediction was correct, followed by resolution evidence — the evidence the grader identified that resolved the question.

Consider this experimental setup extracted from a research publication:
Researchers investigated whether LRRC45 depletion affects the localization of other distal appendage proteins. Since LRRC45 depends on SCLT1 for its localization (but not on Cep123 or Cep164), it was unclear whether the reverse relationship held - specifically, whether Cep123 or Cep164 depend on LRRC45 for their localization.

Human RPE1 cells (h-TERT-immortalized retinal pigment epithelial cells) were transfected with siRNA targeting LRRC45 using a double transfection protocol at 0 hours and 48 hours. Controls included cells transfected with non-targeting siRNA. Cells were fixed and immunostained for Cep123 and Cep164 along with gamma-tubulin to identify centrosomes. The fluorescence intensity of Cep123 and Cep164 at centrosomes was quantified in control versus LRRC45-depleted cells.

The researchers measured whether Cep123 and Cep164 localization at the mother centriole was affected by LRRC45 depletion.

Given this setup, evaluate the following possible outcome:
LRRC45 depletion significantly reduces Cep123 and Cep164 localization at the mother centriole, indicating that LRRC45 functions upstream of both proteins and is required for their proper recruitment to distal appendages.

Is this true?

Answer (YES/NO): NO